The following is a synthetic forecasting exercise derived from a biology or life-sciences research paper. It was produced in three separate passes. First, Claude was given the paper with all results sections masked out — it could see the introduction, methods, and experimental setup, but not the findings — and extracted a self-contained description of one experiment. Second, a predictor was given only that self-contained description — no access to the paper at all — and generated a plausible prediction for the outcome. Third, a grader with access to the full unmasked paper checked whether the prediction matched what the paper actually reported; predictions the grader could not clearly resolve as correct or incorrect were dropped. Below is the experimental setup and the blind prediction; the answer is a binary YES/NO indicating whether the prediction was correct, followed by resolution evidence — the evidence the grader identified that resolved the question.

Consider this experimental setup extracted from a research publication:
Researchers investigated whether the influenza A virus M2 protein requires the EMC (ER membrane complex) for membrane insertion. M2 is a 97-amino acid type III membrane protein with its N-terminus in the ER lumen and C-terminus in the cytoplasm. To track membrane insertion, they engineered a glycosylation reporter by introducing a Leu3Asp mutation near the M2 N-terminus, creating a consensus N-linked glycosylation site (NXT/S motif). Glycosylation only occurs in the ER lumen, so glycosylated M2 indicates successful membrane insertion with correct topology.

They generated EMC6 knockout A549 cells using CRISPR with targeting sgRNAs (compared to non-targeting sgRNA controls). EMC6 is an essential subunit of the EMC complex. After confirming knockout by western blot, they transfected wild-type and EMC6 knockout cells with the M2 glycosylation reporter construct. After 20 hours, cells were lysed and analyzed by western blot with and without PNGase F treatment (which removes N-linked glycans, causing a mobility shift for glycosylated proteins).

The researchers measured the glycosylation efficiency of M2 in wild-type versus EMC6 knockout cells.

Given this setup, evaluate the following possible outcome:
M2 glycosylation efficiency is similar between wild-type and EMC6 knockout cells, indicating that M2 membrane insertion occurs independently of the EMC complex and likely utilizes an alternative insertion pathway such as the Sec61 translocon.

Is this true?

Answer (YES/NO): NO